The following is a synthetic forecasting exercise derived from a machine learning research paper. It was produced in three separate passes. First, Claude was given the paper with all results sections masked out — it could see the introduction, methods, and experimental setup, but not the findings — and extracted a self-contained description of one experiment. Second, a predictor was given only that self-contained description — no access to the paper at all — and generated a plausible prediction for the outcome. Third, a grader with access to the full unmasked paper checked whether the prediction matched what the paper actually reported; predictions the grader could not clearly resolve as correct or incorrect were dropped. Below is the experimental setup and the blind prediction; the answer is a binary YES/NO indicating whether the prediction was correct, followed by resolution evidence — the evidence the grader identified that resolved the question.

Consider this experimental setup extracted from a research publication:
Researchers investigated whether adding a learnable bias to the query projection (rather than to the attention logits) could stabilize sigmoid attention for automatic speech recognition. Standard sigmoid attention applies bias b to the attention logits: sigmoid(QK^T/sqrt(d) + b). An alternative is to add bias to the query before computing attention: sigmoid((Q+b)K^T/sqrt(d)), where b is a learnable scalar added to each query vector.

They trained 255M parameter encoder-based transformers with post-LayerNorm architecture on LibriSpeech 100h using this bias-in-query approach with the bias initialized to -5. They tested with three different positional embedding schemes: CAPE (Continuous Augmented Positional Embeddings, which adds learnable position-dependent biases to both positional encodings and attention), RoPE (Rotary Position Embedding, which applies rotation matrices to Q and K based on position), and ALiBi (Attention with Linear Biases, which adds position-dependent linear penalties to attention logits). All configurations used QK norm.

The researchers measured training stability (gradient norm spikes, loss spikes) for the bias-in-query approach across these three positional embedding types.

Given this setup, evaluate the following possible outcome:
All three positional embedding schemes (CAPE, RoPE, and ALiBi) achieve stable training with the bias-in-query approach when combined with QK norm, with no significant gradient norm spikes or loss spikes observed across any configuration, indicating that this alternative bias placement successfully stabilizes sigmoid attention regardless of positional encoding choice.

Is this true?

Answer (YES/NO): NO